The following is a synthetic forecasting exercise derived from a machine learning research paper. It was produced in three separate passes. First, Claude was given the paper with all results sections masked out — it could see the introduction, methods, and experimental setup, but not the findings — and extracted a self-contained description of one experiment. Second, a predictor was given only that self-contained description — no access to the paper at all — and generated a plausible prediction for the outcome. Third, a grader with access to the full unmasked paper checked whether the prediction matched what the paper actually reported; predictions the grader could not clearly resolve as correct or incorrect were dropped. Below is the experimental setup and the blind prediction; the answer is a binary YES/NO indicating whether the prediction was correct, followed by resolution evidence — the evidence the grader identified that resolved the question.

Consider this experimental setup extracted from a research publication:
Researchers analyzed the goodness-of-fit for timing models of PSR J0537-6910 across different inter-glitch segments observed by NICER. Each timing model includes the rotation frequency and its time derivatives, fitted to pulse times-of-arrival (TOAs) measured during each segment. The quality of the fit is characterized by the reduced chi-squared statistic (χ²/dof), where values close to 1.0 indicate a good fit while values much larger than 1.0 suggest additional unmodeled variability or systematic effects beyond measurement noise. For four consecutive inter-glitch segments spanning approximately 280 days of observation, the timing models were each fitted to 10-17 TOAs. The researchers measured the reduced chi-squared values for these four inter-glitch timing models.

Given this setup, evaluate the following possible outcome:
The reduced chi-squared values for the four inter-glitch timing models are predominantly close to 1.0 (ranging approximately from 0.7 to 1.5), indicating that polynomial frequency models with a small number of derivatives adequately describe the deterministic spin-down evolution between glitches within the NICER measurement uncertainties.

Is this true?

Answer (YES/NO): NO